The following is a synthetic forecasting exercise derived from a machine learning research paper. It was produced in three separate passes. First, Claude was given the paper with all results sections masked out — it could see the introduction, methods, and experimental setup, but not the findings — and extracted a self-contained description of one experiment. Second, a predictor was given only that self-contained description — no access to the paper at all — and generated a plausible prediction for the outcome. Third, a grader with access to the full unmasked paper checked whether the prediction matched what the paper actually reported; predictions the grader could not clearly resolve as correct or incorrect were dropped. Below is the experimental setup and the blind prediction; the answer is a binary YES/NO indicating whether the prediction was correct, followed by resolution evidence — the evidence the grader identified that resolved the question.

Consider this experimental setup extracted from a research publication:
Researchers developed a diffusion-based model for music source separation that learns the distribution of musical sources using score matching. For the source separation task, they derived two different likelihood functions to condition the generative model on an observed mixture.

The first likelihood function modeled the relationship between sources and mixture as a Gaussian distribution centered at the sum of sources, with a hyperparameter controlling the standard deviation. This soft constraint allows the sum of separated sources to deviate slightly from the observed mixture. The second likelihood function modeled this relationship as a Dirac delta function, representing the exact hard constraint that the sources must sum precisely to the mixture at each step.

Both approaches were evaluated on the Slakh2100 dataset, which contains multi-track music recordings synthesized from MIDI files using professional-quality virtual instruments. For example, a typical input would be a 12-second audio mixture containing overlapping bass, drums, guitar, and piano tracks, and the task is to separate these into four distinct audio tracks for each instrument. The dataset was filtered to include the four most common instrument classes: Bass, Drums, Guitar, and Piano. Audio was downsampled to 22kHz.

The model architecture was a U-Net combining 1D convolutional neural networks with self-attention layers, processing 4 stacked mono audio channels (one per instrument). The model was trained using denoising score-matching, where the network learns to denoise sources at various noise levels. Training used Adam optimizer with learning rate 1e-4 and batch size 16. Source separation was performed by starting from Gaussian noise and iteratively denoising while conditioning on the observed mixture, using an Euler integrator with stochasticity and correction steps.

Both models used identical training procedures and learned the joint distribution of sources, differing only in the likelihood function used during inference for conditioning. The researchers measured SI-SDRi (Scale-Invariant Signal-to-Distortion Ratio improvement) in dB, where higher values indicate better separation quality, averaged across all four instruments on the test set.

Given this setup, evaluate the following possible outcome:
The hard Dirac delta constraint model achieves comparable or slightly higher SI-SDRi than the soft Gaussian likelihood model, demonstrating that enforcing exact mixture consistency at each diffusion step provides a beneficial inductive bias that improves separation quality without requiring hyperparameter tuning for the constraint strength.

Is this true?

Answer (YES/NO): YES